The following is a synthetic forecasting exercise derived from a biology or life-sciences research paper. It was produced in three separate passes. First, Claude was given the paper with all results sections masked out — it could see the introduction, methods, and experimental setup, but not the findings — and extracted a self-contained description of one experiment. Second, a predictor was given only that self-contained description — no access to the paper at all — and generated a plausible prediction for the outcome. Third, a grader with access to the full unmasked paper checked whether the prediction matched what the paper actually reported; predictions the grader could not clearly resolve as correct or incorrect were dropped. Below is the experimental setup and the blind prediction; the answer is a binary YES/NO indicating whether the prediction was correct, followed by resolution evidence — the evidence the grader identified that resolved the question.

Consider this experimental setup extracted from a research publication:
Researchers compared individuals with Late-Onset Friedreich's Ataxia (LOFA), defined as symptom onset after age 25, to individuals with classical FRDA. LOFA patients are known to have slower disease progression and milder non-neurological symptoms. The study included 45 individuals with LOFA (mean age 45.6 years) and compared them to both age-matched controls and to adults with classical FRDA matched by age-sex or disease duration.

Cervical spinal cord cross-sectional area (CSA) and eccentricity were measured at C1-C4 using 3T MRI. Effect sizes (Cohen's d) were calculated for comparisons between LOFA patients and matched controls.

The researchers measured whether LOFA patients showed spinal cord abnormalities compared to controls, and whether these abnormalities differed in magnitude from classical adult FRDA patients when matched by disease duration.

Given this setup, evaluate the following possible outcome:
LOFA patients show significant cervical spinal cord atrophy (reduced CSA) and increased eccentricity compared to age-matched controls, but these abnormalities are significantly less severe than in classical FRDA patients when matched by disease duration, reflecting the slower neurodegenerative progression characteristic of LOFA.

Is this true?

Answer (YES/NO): NO